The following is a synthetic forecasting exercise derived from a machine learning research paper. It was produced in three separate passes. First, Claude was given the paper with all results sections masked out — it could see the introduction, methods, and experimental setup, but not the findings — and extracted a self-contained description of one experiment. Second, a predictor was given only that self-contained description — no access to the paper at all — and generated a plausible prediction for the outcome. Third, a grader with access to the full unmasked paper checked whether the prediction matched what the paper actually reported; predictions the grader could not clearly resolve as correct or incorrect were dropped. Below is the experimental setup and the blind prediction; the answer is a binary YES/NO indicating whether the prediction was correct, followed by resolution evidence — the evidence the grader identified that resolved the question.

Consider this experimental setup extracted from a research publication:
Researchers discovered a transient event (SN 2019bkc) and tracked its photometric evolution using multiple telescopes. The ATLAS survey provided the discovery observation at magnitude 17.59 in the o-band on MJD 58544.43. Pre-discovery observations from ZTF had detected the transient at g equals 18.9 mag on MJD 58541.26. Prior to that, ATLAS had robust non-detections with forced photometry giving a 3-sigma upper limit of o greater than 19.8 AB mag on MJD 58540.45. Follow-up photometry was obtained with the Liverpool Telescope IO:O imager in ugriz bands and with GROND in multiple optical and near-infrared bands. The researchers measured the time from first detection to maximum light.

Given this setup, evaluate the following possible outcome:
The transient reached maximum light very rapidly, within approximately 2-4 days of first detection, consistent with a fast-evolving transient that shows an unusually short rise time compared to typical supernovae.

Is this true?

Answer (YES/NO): NO